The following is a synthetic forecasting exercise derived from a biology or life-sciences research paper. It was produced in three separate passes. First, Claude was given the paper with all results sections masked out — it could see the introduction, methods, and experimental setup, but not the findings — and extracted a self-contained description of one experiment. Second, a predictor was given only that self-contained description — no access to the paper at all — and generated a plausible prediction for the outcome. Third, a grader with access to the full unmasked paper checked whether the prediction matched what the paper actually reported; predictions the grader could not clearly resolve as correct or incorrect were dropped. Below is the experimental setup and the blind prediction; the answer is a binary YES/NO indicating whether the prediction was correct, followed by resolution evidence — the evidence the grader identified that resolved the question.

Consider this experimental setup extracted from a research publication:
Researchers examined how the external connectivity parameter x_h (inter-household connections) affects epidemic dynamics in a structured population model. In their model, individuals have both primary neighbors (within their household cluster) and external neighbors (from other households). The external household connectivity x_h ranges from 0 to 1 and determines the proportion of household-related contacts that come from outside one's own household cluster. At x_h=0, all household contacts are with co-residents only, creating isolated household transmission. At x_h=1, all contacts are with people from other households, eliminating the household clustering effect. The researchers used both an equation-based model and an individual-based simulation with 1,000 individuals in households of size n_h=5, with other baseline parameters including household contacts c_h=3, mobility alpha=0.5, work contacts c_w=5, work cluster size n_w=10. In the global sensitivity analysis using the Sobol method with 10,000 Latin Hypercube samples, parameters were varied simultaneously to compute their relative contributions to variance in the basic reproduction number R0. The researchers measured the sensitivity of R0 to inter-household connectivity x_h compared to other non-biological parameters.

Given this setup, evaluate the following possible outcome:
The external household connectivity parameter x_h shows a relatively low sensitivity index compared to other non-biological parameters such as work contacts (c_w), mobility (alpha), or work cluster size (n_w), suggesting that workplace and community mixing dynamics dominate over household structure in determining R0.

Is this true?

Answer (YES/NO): NO